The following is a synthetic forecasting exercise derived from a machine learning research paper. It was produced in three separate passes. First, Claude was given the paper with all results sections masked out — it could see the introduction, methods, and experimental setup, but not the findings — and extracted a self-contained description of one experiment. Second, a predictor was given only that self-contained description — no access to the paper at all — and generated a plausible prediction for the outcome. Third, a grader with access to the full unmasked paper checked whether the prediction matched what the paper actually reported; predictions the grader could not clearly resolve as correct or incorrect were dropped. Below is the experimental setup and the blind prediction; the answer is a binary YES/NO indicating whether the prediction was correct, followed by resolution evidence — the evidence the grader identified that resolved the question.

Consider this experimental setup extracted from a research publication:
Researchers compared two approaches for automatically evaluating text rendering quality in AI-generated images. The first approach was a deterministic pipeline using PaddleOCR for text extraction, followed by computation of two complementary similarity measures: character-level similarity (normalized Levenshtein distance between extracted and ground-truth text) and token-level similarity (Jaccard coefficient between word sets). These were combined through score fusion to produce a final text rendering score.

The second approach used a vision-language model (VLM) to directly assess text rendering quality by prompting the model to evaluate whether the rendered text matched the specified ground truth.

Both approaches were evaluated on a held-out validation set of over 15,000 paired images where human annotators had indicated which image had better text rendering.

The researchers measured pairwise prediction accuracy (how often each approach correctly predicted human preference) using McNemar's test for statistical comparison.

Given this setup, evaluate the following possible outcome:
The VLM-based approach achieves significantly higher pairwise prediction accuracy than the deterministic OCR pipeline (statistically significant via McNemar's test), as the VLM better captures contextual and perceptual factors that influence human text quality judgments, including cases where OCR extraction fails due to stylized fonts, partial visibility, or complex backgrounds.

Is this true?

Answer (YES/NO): NO